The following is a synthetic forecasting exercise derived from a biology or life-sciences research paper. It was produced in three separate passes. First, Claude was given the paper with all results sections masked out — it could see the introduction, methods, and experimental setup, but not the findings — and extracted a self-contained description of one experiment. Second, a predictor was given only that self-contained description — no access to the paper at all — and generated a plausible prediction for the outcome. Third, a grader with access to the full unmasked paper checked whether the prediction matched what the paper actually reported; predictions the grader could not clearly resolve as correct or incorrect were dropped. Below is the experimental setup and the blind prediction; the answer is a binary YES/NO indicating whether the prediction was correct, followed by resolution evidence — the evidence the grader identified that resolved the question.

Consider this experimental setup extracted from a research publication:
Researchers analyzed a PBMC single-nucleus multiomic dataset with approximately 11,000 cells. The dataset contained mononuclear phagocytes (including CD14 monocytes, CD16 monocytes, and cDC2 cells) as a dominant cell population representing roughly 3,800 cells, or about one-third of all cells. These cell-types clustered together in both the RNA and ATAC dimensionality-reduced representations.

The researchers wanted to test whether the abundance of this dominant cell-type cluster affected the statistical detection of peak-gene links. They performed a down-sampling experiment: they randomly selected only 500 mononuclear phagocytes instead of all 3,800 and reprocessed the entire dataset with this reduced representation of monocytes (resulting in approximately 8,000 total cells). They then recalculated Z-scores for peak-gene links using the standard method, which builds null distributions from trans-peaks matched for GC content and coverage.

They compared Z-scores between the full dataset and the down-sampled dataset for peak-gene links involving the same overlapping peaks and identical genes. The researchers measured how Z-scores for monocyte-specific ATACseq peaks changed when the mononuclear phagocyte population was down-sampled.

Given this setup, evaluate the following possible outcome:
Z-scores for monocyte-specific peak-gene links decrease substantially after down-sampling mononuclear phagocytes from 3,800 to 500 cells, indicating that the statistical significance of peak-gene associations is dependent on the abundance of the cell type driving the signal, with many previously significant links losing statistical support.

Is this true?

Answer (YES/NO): NO